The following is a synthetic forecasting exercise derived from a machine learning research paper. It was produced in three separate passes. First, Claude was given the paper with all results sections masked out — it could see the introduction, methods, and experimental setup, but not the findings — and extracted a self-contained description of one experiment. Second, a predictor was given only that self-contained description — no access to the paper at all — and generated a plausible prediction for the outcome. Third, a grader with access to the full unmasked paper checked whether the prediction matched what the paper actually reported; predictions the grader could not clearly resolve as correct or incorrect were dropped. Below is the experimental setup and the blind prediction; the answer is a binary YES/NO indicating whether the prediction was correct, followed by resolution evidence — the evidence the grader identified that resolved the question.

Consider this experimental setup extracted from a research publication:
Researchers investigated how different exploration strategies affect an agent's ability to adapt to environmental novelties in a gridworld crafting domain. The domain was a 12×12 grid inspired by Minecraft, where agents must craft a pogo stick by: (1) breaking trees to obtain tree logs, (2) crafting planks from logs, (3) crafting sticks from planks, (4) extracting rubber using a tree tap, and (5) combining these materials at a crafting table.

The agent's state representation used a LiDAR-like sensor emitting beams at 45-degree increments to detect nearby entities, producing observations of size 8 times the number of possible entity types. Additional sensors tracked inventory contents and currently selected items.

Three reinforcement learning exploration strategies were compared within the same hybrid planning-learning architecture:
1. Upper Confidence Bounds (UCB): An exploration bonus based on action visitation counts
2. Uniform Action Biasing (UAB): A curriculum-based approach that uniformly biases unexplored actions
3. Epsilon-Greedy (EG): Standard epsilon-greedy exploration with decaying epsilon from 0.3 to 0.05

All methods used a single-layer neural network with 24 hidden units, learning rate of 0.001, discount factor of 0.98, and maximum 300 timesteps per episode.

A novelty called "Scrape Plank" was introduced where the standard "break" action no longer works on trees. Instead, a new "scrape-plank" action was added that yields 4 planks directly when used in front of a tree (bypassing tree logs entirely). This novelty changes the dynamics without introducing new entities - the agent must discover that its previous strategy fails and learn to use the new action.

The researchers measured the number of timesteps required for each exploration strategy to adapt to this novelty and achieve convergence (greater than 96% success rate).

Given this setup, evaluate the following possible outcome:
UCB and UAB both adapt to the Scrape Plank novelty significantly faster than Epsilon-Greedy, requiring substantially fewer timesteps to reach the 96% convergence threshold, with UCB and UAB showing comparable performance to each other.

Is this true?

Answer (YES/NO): NO